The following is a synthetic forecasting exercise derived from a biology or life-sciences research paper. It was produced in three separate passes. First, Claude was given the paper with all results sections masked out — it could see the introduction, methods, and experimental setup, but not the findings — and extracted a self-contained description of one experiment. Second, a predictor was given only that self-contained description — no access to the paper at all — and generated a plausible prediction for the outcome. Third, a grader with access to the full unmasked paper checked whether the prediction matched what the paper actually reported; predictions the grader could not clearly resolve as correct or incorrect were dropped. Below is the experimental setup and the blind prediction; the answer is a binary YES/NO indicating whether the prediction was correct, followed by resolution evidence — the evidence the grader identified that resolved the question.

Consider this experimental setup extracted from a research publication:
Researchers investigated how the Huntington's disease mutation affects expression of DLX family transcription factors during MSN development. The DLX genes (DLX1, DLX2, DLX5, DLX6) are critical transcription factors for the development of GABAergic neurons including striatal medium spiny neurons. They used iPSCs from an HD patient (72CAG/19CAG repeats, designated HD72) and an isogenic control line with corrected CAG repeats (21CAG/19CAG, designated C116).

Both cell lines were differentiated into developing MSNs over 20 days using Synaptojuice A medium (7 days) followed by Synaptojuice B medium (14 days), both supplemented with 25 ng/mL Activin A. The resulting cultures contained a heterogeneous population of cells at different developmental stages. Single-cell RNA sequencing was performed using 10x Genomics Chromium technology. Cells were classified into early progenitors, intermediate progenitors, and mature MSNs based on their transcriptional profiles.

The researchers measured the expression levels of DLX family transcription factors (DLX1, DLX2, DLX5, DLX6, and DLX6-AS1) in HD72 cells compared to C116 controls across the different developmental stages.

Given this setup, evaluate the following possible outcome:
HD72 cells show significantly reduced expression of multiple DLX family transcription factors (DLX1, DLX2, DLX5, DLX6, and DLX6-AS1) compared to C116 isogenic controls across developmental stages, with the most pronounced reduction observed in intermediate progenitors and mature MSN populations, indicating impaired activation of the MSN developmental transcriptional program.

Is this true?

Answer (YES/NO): NO